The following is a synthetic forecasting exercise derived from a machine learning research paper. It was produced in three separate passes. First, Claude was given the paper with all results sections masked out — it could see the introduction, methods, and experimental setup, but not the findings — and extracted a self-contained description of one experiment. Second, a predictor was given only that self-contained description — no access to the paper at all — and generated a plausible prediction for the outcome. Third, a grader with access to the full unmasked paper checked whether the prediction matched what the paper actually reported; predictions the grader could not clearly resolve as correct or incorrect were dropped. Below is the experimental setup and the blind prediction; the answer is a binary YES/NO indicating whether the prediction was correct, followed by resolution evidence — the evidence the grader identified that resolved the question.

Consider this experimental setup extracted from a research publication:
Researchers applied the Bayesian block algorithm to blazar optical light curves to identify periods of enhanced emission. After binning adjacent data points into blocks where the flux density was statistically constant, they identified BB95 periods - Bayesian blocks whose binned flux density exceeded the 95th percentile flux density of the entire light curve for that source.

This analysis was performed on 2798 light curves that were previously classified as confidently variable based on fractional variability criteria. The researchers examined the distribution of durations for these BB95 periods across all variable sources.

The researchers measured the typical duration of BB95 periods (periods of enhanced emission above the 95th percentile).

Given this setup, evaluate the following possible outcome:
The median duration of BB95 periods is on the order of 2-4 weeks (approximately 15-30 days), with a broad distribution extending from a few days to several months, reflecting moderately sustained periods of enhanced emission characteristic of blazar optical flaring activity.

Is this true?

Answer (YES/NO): NO